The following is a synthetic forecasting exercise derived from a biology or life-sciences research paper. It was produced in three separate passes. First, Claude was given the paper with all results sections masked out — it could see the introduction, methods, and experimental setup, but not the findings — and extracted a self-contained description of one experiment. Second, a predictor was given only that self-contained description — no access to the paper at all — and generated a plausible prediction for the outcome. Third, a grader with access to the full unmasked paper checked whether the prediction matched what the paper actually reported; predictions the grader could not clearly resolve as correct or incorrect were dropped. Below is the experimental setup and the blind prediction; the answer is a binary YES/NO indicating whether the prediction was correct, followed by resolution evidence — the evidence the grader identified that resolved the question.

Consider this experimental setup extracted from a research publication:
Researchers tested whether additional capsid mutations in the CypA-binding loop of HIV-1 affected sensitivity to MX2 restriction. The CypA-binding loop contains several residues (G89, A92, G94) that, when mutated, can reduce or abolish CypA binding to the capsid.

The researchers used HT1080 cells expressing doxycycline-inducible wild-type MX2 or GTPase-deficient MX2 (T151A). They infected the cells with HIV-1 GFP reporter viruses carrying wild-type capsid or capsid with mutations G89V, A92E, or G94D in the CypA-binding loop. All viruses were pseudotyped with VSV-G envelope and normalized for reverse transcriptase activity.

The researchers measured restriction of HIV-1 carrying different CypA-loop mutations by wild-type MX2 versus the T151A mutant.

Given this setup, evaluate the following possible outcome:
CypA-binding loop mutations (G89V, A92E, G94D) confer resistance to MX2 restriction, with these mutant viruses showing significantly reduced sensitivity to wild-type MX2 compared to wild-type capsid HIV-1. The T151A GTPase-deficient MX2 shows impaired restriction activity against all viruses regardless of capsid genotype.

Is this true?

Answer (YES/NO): NO